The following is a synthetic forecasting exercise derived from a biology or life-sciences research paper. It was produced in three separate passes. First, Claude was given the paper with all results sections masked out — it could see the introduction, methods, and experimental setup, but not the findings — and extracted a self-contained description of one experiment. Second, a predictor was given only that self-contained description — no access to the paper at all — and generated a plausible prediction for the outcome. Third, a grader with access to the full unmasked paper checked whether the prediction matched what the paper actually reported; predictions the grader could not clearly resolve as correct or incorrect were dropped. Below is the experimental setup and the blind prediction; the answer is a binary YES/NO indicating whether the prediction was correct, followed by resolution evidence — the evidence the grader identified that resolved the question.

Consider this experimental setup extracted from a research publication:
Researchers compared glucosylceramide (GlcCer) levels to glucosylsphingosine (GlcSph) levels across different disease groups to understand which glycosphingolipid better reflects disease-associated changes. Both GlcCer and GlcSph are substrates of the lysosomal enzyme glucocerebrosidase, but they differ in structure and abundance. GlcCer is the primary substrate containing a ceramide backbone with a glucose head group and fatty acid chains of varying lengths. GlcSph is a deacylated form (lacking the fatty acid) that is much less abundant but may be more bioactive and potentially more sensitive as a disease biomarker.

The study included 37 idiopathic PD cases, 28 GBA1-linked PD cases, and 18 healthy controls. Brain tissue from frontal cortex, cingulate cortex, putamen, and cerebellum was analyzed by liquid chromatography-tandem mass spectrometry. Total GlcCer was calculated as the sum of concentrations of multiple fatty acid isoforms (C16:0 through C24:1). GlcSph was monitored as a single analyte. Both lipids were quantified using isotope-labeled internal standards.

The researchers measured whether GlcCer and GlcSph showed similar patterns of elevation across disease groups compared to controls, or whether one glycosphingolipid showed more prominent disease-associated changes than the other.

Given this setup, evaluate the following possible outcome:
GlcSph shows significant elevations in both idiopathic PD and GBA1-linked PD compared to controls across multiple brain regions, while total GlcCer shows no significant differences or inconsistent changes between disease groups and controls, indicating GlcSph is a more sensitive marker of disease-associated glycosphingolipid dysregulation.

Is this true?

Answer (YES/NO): NO